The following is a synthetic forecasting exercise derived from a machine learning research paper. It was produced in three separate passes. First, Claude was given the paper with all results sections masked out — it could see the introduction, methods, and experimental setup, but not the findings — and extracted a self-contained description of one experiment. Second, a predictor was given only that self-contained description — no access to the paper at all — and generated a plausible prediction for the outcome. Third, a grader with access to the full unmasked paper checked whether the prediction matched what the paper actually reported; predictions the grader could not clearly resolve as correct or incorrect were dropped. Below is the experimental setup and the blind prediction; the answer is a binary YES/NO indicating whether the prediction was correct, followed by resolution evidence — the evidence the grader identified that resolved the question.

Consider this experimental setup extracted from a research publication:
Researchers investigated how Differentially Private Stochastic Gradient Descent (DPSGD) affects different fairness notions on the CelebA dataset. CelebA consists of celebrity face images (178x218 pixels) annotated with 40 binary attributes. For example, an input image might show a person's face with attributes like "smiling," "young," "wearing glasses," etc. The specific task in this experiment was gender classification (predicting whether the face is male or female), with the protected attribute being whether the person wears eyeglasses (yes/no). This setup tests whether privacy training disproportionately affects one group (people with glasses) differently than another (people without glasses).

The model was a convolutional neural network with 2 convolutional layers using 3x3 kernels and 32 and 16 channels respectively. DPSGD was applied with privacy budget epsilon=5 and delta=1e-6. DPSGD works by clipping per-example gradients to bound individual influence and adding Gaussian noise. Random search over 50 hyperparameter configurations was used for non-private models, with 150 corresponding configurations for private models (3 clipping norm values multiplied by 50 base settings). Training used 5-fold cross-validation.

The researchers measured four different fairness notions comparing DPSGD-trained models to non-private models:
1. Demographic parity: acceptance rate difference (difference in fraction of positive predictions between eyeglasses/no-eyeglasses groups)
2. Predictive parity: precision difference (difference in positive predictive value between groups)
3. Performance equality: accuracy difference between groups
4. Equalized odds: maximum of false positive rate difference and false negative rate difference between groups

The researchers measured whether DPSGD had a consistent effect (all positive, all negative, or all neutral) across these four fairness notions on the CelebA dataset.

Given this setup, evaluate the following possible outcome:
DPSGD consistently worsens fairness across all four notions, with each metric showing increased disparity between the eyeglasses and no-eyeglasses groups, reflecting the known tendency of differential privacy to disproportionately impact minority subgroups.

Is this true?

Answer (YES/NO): NO